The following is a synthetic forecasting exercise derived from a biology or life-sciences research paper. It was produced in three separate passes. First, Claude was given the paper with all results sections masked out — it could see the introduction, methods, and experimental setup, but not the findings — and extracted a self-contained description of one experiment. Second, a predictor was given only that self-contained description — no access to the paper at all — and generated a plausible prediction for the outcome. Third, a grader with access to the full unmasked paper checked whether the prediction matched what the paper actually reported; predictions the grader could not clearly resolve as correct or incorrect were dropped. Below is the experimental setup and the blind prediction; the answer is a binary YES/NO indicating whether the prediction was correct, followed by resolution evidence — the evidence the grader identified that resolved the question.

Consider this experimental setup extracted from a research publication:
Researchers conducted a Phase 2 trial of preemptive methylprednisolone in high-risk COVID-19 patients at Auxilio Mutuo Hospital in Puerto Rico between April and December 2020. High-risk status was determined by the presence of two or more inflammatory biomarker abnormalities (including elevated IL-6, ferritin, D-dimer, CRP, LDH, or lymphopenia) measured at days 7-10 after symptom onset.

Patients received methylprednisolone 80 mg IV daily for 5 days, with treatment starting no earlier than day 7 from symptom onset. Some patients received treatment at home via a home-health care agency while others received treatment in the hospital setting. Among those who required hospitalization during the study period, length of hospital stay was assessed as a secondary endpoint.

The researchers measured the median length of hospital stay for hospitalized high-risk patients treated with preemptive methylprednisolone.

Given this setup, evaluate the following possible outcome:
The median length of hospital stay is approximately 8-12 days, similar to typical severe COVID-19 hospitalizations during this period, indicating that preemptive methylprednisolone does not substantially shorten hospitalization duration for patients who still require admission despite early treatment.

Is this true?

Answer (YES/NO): YES